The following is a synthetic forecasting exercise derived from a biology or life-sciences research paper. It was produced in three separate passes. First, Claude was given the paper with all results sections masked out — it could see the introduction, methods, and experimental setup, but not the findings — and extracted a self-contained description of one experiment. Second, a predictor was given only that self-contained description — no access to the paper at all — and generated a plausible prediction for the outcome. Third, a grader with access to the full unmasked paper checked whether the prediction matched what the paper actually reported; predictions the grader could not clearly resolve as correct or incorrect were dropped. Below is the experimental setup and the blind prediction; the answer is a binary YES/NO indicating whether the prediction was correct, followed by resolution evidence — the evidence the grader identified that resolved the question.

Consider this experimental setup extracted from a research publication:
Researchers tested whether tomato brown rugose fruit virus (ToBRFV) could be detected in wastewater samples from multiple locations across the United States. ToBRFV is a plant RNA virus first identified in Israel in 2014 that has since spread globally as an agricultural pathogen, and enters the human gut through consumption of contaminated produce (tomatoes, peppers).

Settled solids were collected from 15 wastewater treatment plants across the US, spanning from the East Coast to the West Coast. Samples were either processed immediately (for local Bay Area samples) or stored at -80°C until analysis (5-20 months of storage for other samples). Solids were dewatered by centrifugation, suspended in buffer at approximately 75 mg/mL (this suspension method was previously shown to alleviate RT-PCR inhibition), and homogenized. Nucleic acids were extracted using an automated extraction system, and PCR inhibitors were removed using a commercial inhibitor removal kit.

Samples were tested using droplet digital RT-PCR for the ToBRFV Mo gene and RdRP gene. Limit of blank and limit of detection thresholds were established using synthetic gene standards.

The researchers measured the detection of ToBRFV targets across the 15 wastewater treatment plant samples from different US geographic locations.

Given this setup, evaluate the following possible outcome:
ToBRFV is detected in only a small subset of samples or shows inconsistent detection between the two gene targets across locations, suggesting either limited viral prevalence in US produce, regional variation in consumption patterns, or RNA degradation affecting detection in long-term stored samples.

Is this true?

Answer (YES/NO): NO